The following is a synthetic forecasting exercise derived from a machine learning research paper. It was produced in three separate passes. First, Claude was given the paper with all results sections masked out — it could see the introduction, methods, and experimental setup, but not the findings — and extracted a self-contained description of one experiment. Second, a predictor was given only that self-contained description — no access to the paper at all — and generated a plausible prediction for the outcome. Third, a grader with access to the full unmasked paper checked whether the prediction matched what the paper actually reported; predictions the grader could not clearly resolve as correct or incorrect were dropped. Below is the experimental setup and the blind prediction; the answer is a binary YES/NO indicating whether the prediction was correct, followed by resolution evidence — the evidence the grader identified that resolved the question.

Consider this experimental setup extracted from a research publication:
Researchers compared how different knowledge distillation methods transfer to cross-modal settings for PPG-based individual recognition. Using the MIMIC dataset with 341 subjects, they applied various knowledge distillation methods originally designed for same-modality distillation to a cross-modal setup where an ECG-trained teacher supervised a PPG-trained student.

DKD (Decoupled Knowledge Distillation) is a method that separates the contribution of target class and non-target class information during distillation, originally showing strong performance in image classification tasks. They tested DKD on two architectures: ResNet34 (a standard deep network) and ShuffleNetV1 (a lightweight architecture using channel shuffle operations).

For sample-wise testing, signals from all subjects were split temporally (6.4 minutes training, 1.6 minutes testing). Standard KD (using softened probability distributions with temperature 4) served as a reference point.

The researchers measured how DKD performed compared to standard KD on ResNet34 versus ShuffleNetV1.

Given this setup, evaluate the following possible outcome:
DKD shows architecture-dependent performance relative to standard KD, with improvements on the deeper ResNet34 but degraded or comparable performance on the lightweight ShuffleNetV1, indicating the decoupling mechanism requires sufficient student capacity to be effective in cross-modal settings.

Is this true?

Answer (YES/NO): NO